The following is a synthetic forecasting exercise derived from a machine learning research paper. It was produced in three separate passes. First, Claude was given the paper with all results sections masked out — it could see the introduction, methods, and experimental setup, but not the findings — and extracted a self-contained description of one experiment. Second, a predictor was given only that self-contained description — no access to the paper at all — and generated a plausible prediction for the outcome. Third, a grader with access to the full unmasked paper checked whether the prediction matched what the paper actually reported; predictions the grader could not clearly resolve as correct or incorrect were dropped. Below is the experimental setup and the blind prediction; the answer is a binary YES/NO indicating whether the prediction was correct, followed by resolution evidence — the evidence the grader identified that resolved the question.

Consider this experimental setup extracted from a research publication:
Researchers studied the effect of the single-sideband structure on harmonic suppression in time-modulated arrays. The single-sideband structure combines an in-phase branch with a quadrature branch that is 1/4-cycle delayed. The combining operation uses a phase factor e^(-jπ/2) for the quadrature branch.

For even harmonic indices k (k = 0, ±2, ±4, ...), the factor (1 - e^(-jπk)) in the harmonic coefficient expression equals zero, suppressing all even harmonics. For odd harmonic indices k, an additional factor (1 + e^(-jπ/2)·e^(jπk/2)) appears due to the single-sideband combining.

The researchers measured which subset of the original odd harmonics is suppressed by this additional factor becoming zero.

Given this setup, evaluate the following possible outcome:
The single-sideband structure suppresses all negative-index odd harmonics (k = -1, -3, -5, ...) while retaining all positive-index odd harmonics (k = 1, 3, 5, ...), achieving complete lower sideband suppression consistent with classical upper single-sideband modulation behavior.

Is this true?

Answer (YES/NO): NO